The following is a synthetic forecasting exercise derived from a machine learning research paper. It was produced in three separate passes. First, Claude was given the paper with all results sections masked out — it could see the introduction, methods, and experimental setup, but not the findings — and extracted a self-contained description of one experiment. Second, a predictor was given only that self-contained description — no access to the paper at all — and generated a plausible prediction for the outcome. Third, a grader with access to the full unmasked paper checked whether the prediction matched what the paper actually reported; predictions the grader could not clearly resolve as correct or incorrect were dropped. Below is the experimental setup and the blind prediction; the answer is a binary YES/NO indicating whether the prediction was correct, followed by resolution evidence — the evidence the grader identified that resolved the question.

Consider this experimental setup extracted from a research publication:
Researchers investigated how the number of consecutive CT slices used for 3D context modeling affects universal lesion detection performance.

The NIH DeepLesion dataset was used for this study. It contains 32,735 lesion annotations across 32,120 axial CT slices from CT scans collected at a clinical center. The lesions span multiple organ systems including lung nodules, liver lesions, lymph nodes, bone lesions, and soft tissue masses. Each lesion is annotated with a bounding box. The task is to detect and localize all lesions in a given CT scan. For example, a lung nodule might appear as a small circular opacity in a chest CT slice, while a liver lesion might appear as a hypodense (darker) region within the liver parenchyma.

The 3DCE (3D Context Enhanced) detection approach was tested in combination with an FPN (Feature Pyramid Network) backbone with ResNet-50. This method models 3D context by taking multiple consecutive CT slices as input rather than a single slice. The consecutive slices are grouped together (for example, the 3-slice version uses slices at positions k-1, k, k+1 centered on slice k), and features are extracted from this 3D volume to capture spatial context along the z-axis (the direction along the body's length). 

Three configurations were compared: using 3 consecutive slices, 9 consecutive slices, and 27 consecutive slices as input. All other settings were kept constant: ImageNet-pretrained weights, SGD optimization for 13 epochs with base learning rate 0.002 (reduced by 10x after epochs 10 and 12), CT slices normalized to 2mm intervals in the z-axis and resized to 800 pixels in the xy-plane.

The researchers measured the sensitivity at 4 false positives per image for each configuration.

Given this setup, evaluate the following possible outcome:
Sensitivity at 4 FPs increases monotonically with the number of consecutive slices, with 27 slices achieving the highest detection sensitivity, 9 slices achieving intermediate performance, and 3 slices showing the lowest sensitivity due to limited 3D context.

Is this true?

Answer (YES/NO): YES